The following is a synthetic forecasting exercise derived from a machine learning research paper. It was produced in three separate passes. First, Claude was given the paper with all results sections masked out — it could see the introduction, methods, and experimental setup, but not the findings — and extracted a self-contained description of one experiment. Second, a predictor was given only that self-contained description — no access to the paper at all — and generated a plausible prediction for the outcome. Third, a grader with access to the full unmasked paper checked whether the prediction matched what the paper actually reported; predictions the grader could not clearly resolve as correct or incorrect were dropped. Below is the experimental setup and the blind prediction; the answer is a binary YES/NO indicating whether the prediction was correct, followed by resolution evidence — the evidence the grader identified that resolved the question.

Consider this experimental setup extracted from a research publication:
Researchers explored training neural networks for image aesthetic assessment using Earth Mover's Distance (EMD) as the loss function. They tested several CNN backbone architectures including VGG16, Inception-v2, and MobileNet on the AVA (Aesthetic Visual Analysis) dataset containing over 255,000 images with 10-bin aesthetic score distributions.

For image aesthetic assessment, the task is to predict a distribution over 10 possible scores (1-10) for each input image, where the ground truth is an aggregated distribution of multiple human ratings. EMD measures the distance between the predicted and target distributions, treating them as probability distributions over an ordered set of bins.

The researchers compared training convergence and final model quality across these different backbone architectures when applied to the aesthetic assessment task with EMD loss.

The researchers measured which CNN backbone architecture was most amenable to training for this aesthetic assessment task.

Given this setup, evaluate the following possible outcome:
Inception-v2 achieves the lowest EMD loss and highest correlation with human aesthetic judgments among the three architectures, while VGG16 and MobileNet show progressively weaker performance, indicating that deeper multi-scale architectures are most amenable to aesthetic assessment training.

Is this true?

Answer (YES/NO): NO